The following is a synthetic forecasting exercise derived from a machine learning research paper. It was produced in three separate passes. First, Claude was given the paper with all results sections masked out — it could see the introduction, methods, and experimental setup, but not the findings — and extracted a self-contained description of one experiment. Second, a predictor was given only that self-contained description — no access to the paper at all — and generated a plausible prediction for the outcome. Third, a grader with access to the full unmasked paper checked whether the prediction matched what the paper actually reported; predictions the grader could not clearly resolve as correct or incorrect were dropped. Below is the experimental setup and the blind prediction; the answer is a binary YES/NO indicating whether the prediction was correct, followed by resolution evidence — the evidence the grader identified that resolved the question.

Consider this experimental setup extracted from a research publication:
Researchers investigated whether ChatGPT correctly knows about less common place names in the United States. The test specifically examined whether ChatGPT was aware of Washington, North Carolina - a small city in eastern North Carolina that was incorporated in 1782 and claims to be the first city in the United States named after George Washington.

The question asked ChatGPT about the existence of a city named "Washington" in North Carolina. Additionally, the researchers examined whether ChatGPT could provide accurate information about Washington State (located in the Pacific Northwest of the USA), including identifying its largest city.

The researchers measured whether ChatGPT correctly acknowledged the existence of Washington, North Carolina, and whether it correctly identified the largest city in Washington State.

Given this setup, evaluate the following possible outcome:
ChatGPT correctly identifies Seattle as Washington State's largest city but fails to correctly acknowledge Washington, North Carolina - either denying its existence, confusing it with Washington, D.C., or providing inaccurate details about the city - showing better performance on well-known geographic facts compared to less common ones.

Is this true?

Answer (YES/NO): NO